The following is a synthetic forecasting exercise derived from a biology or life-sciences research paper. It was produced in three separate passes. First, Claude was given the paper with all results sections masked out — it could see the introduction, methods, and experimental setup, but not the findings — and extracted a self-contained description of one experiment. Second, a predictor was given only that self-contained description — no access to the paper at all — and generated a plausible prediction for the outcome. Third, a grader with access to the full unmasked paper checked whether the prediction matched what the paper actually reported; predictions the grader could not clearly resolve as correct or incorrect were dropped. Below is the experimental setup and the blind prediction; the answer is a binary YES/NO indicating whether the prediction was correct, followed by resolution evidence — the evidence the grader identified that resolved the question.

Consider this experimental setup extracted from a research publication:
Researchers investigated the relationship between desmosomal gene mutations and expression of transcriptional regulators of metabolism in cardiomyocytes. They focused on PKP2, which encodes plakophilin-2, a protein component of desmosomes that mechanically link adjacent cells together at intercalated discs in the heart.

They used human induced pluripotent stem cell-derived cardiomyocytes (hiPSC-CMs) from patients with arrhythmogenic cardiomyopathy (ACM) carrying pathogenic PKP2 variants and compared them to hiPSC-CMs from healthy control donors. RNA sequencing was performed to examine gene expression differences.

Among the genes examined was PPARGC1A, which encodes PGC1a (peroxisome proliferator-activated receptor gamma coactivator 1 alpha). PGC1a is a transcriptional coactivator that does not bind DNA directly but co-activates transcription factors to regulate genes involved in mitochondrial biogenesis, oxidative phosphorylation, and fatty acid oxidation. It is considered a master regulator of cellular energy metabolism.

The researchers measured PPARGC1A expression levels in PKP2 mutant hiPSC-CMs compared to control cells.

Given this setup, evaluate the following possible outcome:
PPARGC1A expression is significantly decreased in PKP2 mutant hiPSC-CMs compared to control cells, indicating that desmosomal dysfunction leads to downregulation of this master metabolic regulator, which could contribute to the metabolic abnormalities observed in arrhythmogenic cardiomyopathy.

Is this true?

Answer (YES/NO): YES